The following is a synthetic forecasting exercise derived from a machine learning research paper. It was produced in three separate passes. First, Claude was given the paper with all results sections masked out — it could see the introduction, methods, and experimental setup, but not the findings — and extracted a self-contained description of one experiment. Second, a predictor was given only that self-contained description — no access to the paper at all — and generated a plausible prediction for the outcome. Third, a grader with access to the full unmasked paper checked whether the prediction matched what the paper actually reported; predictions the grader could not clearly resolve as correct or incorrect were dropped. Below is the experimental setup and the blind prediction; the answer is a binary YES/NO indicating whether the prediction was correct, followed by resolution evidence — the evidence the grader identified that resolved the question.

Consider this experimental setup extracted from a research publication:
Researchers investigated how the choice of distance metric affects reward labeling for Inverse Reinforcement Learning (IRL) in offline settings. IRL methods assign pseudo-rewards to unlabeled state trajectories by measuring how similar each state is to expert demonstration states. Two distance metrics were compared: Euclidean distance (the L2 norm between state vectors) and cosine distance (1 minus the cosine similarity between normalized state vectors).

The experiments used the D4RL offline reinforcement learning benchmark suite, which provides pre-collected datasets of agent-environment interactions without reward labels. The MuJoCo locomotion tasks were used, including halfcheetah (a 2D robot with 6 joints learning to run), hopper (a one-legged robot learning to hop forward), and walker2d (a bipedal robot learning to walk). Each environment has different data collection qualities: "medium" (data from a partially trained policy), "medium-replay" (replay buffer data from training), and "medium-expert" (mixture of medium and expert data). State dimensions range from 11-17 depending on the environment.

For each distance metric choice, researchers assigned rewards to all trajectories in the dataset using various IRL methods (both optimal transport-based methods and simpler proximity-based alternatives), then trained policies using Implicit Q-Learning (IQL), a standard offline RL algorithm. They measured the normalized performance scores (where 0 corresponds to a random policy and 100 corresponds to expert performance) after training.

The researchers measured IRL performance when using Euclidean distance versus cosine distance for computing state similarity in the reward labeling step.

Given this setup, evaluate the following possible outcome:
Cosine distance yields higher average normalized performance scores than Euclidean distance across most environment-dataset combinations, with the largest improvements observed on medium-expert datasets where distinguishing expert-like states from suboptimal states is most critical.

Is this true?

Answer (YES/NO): NO